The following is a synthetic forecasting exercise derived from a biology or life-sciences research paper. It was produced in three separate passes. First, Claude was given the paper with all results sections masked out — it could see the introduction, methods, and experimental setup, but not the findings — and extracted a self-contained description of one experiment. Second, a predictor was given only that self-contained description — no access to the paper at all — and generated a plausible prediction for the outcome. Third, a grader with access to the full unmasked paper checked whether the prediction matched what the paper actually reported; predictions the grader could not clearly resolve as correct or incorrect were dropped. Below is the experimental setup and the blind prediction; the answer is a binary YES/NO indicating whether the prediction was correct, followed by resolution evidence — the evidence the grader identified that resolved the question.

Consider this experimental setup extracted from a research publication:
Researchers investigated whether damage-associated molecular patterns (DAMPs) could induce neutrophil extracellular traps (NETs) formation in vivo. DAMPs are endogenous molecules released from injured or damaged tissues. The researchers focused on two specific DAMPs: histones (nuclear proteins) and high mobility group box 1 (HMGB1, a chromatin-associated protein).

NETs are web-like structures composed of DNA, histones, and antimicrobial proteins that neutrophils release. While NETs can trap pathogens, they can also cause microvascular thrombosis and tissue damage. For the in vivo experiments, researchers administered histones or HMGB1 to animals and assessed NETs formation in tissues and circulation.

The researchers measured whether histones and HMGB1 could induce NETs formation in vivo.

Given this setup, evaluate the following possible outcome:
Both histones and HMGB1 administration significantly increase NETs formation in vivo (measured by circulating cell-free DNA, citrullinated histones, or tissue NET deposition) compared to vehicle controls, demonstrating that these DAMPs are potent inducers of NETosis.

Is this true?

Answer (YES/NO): YES